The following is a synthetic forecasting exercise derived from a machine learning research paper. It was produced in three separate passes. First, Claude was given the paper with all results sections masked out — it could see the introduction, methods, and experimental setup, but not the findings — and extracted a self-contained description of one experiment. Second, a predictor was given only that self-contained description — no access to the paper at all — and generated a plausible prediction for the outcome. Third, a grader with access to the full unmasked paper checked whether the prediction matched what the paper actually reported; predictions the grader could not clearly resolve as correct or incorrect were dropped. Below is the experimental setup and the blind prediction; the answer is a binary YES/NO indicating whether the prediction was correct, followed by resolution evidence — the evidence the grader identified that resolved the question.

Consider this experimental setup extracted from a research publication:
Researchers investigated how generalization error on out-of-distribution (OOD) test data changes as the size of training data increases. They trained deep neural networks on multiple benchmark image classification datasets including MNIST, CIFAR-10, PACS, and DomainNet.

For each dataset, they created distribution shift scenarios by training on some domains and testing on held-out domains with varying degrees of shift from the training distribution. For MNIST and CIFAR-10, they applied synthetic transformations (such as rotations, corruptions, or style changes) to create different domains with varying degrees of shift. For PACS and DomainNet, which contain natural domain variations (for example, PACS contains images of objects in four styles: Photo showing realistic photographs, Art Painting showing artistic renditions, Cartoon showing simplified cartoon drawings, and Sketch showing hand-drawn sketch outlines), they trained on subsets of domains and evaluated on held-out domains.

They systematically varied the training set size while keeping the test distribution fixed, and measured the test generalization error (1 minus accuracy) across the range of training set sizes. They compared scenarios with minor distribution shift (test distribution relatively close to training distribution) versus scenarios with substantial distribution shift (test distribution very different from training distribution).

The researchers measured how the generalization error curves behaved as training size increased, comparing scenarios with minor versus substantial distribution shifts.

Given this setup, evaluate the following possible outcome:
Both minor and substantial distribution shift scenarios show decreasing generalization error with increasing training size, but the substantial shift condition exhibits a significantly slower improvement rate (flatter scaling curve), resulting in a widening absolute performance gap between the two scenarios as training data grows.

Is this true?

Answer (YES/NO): NO